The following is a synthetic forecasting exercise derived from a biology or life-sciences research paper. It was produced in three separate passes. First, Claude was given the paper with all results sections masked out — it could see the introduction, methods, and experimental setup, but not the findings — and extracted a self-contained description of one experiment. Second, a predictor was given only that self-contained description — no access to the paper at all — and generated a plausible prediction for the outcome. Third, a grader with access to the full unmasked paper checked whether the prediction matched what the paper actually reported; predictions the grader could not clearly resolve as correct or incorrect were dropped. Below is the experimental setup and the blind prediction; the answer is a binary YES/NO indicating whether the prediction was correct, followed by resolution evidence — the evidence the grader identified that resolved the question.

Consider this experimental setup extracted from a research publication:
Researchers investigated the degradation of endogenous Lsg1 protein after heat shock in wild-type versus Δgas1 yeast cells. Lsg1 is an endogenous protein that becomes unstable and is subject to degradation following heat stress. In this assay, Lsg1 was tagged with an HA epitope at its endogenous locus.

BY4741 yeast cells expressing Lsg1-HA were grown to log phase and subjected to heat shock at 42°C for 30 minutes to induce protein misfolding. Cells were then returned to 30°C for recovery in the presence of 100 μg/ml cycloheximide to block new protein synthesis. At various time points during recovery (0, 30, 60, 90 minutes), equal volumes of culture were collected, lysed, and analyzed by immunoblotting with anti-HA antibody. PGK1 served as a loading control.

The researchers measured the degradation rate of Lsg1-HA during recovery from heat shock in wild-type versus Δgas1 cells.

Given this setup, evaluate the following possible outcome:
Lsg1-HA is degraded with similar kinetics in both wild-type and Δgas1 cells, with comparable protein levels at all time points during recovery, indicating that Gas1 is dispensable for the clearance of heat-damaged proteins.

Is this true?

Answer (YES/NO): NO